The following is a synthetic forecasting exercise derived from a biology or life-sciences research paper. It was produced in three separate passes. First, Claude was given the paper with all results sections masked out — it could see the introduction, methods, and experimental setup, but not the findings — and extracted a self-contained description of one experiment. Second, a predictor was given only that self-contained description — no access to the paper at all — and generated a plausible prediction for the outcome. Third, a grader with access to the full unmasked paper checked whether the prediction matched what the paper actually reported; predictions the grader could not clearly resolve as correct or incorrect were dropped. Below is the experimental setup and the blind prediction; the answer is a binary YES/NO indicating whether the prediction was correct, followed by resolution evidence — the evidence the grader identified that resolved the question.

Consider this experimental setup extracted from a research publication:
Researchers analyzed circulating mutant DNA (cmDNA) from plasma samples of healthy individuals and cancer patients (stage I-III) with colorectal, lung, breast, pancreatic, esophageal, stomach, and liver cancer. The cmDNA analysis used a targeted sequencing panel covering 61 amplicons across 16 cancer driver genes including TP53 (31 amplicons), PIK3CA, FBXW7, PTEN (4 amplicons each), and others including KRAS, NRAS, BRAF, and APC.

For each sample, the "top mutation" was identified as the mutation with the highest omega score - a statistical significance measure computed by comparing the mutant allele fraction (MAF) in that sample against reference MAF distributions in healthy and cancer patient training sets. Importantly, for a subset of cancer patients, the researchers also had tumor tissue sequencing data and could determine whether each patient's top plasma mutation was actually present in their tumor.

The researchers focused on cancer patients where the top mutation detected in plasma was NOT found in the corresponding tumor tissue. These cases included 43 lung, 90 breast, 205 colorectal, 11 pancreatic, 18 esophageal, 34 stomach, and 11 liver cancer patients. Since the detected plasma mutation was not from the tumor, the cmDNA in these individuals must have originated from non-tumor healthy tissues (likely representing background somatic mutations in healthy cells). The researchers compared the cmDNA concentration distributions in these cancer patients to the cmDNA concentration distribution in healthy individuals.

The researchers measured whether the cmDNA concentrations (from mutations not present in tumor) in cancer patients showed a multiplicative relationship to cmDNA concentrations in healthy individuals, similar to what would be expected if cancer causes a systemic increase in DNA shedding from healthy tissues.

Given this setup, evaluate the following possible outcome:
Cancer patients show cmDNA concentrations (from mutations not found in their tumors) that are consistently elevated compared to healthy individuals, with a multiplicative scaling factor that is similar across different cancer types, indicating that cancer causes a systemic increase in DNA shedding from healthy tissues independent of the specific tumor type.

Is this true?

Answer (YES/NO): NO